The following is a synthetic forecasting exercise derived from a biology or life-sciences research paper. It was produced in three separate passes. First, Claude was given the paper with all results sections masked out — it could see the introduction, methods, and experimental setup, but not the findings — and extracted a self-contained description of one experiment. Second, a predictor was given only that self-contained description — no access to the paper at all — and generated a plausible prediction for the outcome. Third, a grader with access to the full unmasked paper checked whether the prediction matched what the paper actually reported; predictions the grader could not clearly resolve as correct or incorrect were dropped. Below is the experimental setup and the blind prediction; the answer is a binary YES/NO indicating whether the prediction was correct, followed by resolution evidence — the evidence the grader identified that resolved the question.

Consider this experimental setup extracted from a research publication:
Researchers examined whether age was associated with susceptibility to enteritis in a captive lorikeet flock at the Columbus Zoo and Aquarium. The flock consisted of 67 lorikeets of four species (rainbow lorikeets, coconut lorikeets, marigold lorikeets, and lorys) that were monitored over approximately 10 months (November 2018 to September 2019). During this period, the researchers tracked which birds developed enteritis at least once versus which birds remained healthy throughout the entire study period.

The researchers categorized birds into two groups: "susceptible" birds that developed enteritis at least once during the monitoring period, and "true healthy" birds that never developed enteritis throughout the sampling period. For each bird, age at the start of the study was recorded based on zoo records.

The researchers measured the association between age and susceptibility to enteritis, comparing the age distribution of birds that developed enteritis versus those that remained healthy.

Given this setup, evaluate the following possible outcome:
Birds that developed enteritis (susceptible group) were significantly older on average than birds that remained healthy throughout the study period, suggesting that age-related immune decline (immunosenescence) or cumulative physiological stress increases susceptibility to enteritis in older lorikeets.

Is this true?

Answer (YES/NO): NO